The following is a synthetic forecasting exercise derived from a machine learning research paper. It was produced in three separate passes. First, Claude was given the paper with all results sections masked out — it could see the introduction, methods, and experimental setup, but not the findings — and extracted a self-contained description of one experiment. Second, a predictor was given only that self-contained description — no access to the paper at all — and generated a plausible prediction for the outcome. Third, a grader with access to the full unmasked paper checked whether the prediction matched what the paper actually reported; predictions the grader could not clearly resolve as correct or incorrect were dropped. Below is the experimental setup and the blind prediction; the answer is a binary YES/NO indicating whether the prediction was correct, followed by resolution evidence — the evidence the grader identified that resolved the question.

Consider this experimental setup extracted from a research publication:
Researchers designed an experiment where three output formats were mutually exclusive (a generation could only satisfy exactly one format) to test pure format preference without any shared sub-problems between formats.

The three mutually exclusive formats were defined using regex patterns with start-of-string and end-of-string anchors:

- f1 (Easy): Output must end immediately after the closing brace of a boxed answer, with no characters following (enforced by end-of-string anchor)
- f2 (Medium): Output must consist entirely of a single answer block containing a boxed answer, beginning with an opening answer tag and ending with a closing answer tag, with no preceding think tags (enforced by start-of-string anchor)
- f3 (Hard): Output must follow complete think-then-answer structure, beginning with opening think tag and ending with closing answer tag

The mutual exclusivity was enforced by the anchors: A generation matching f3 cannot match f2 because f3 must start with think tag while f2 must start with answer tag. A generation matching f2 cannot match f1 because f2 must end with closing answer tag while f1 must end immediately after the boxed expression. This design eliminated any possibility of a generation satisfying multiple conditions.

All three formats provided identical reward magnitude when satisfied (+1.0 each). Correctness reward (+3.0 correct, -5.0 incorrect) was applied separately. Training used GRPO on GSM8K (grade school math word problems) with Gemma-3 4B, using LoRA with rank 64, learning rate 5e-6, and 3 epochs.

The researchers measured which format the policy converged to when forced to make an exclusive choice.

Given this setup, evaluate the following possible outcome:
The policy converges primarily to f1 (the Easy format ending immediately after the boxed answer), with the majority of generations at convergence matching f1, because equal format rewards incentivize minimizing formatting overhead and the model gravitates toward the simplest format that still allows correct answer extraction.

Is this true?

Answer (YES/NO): YES